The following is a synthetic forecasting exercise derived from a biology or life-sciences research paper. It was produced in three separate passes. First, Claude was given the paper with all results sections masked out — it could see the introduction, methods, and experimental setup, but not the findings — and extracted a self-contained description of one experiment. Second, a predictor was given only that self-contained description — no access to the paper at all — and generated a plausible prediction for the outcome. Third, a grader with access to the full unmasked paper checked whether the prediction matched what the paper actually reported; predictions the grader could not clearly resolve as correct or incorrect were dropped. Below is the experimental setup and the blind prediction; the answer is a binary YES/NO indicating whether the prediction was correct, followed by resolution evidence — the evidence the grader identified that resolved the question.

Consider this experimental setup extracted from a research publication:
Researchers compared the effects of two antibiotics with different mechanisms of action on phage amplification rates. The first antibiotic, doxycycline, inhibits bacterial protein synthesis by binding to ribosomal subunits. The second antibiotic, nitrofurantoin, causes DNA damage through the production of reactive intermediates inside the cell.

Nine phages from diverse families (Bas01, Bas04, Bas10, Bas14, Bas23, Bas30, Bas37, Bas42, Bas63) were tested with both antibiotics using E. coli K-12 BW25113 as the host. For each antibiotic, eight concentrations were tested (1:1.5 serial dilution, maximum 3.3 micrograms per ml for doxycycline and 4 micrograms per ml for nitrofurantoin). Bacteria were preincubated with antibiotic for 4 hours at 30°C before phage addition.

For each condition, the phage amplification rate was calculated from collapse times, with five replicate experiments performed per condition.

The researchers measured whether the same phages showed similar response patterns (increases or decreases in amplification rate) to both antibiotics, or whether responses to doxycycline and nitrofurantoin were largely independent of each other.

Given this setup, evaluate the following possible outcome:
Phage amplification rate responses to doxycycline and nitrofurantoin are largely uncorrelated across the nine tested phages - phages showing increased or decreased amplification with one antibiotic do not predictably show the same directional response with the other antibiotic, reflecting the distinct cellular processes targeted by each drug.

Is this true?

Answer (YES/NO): YES